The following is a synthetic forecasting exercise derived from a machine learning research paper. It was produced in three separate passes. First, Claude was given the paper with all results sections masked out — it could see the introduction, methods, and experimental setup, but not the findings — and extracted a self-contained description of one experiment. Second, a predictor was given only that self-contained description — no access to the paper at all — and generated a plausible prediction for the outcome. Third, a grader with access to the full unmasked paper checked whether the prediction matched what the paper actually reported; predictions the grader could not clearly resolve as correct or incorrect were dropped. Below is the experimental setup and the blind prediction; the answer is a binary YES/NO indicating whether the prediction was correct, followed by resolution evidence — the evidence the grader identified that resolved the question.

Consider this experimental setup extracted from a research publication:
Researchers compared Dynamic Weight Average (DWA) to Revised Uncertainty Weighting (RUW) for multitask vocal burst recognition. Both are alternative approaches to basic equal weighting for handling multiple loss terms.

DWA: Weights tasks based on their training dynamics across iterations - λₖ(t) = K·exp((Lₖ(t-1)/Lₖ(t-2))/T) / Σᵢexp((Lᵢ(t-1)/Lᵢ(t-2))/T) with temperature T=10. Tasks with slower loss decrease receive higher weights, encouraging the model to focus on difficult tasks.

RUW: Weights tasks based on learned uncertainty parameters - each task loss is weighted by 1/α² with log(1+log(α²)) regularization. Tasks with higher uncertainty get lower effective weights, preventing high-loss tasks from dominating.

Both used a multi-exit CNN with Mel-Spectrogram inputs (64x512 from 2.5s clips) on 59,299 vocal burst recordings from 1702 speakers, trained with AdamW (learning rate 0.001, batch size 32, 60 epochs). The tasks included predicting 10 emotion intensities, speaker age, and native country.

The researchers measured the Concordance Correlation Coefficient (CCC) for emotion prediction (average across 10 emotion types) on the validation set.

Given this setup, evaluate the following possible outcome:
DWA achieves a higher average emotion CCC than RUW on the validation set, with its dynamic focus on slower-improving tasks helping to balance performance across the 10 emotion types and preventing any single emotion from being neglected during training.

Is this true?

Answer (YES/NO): YES